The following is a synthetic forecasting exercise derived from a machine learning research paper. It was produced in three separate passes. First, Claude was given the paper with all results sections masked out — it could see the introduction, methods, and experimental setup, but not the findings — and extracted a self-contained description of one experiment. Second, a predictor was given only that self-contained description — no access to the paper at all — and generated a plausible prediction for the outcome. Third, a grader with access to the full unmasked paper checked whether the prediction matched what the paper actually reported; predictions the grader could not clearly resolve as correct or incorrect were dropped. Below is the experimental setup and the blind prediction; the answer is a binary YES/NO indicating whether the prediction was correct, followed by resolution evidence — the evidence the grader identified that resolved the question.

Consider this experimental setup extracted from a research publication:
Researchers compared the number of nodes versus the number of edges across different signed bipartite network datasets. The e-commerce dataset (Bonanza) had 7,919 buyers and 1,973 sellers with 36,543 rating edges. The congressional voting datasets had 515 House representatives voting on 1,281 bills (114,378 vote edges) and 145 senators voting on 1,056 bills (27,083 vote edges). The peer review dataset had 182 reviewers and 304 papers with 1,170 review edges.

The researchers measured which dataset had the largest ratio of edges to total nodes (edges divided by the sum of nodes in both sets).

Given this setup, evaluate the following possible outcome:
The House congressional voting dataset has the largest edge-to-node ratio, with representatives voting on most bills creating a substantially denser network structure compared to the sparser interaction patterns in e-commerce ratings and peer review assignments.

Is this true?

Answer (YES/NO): YES